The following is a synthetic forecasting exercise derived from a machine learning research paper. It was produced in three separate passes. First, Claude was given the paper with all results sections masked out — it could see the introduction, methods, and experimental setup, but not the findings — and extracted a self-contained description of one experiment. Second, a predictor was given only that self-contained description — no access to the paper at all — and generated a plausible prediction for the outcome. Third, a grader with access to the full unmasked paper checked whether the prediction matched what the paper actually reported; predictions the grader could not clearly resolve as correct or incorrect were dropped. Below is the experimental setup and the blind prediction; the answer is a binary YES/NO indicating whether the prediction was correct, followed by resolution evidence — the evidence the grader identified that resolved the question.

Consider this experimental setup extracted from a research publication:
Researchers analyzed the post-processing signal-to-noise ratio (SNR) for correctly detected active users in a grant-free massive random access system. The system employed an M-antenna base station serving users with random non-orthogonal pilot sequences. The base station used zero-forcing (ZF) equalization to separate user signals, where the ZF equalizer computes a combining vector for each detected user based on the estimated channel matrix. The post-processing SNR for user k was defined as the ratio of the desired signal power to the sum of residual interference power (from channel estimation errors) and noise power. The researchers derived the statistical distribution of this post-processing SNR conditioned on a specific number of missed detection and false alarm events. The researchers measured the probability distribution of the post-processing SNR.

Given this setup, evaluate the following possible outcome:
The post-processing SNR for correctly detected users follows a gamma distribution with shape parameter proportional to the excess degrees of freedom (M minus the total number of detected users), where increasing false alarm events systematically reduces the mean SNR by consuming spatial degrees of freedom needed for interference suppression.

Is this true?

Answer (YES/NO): YES